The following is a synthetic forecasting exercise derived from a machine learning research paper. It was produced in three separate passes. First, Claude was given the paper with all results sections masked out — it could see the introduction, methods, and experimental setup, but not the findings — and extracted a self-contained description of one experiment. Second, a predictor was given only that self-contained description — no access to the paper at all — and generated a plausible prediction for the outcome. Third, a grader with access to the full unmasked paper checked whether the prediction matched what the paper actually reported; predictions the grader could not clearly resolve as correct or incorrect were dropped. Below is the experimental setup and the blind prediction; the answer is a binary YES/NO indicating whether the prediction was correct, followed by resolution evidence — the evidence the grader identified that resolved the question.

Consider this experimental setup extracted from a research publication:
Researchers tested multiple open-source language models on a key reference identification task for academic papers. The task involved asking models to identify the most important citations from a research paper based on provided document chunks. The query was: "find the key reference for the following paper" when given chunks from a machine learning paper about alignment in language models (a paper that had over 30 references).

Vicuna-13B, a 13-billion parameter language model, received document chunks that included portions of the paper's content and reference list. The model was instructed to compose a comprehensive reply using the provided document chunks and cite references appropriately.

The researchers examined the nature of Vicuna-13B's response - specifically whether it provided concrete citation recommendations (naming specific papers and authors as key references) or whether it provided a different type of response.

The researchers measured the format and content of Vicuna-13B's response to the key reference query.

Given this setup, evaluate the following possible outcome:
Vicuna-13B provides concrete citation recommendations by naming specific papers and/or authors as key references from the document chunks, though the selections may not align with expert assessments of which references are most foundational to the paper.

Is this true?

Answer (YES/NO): NO